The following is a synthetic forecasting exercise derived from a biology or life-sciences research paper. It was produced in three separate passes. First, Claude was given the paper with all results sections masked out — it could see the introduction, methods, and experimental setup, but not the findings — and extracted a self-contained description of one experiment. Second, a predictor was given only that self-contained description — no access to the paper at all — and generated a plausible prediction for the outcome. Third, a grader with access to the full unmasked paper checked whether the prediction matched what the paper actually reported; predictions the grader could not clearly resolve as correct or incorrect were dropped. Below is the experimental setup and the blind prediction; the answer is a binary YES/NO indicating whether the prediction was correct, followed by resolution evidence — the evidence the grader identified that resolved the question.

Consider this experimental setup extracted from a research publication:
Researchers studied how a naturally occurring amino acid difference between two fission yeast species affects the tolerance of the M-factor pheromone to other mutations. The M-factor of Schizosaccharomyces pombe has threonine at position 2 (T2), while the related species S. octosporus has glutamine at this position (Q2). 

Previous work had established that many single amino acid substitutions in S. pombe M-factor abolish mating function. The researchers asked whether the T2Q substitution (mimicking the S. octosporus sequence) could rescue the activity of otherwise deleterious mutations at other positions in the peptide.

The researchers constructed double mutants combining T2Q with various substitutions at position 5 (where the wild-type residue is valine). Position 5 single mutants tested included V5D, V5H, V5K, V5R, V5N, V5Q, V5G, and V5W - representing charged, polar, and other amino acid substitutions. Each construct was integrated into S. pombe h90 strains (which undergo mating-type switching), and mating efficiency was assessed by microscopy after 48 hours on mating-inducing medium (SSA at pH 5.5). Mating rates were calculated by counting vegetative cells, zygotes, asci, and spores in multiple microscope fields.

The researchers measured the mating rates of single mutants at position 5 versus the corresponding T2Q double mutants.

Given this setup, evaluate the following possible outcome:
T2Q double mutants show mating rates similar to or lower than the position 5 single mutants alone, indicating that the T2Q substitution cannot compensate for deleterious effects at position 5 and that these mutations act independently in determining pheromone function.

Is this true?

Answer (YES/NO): NO